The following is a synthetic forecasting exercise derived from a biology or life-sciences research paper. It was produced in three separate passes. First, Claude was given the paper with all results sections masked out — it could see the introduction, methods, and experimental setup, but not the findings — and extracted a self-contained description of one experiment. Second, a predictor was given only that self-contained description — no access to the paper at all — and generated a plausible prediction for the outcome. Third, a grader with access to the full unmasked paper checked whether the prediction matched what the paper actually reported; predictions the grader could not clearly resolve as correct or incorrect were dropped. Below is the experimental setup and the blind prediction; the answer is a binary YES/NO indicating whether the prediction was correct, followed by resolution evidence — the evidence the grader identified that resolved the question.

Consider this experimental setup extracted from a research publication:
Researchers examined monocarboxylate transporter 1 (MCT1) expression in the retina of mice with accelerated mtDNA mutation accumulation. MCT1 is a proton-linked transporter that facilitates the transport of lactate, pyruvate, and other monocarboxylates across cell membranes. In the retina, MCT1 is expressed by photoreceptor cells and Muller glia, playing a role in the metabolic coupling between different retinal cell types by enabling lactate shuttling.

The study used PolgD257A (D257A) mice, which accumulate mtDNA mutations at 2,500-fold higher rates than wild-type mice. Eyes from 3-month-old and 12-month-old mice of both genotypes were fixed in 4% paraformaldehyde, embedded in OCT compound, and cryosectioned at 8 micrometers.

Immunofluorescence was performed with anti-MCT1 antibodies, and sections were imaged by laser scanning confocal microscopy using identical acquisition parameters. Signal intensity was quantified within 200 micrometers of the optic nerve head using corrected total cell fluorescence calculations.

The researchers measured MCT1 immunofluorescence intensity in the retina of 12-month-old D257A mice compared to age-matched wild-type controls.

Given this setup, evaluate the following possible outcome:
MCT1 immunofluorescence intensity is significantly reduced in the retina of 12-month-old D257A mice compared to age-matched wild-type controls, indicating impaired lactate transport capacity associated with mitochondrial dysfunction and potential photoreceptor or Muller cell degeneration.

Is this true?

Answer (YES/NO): NO